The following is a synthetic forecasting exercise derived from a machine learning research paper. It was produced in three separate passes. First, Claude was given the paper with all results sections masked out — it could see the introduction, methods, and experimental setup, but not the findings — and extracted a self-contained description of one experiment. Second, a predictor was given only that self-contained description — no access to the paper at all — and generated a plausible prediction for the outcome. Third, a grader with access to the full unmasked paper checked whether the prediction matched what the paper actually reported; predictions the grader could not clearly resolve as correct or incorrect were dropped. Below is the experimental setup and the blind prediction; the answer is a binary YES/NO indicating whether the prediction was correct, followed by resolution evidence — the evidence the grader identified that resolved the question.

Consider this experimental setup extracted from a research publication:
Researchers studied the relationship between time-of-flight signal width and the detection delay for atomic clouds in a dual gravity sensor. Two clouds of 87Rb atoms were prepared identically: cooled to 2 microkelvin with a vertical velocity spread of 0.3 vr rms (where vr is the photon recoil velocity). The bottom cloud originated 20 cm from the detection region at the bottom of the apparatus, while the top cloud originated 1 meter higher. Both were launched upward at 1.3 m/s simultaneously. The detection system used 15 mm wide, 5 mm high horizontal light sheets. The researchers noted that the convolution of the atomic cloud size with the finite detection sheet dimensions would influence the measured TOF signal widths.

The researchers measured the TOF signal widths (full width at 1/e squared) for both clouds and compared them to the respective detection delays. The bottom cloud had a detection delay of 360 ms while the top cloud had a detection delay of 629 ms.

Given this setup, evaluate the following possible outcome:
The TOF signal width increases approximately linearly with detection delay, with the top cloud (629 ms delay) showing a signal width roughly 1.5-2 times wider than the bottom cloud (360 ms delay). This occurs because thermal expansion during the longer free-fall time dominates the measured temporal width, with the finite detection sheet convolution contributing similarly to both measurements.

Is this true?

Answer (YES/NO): NO